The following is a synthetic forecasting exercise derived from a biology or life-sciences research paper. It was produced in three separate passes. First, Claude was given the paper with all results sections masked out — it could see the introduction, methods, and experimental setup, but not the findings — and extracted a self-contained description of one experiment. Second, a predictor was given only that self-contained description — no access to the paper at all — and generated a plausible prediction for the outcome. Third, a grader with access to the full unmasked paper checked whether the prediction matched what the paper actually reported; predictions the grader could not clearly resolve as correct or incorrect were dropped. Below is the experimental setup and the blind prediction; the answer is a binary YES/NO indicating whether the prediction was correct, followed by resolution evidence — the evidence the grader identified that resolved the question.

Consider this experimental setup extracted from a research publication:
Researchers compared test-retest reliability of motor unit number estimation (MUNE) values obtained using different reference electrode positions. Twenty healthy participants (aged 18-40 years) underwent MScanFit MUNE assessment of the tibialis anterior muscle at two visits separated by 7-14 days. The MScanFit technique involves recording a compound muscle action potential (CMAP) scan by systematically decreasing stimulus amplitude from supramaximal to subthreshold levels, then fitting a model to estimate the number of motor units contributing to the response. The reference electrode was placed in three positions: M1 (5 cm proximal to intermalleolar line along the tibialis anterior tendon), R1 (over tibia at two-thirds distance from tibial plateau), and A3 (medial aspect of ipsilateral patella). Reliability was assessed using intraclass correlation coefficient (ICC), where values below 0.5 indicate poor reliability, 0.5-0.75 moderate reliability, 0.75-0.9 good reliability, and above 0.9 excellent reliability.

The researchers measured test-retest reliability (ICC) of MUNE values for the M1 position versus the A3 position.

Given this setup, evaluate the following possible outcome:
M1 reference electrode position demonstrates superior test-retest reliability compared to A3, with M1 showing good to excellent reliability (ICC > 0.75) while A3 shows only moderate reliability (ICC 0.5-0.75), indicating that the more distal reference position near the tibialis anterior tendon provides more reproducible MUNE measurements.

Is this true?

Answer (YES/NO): NO